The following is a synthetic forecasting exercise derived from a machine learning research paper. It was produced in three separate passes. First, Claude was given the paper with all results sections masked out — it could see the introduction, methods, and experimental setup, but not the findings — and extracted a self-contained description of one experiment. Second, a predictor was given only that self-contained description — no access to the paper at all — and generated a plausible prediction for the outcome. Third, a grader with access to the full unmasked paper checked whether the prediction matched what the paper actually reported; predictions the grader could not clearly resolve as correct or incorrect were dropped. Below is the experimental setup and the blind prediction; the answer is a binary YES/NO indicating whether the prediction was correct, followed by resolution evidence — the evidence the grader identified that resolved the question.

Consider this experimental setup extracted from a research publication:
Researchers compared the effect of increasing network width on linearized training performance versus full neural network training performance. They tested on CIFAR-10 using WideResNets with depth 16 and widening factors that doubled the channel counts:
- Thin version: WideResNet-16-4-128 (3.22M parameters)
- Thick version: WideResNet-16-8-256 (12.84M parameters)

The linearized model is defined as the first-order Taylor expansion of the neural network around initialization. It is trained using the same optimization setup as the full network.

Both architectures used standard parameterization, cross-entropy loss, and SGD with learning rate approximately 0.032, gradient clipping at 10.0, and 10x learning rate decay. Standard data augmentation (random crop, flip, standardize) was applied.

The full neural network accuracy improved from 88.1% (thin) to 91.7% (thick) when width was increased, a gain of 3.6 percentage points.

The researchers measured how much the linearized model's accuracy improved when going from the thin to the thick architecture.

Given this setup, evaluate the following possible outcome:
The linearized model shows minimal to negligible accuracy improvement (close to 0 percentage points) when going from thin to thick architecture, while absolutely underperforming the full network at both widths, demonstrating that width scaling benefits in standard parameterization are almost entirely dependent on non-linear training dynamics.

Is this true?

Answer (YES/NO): NO